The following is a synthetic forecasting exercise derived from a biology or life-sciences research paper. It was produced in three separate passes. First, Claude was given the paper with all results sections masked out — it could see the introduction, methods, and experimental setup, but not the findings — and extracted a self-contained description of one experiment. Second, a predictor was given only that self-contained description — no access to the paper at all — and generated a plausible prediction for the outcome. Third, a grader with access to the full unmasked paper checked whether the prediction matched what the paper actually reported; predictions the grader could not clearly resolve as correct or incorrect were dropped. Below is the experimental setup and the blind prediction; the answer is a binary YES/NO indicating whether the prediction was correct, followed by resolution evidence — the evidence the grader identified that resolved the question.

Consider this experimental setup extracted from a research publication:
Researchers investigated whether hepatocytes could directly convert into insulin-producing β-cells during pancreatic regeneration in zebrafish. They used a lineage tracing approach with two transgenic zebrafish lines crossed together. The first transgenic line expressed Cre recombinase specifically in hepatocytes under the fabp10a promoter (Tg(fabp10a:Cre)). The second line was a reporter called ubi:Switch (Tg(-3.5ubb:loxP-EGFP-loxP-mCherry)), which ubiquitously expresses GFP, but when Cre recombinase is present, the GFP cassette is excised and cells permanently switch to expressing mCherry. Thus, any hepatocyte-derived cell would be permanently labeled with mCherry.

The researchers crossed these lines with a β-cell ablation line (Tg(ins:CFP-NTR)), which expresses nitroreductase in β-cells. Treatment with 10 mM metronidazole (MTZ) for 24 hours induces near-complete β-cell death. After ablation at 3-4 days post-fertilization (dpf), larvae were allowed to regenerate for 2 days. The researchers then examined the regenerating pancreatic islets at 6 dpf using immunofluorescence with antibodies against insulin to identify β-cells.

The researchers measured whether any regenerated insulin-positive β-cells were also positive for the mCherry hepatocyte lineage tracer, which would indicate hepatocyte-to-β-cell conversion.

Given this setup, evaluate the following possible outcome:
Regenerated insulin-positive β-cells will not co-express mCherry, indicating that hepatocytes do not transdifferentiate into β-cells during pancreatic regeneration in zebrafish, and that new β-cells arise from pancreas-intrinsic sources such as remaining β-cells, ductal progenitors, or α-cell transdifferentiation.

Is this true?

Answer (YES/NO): YES